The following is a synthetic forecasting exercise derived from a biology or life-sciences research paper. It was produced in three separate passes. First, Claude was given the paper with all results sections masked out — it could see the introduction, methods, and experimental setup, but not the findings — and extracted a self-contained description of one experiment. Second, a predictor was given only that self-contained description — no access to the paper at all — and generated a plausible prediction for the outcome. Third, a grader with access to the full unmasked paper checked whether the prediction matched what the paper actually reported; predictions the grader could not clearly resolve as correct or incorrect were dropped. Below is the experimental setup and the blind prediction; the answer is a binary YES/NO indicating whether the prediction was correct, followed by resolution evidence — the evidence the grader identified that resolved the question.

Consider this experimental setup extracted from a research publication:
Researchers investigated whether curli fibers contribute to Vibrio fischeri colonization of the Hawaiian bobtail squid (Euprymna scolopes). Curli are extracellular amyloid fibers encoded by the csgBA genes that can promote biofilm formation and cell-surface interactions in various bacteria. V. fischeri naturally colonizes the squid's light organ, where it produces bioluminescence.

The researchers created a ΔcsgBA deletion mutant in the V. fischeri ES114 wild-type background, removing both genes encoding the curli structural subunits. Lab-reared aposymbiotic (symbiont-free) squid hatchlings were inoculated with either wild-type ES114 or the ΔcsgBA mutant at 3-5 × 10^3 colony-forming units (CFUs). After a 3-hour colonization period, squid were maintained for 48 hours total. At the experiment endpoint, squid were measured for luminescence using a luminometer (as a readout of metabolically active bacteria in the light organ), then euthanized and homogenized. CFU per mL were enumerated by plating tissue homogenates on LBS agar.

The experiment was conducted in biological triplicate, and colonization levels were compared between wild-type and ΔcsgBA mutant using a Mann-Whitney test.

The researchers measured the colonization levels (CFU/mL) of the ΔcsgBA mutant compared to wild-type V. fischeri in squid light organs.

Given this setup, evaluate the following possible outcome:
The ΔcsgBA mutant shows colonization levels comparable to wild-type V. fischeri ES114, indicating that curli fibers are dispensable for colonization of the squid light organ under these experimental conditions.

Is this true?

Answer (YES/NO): YES